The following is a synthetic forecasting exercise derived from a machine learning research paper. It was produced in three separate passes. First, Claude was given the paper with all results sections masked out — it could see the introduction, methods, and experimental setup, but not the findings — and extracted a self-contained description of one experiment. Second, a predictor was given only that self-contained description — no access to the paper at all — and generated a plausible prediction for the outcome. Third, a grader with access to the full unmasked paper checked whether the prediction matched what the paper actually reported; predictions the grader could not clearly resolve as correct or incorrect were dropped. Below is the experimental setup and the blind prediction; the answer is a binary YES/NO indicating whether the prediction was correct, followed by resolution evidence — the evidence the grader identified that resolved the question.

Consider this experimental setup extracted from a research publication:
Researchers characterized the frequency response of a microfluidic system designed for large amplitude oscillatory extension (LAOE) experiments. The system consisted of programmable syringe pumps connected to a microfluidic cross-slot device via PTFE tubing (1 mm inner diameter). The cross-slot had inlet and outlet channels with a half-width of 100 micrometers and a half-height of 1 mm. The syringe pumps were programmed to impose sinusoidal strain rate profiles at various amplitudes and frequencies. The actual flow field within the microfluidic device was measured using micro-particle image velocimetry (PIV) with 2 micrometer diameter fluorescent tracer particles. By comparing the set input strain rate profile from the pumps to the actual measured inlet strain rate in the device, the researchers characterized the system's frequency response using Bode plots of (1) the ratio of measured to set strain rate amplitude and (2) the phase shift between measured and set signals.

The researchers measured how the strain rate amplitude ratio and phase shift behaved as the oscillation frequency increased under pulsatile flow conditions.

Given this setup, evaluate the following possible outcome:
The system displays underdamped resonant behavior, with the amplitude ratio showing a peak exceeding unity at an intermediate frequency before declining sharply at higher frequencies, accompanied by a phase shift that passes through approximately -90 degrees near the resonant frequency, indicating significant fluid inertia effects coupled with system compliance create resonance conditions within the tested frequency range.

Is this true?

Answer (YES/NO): NO